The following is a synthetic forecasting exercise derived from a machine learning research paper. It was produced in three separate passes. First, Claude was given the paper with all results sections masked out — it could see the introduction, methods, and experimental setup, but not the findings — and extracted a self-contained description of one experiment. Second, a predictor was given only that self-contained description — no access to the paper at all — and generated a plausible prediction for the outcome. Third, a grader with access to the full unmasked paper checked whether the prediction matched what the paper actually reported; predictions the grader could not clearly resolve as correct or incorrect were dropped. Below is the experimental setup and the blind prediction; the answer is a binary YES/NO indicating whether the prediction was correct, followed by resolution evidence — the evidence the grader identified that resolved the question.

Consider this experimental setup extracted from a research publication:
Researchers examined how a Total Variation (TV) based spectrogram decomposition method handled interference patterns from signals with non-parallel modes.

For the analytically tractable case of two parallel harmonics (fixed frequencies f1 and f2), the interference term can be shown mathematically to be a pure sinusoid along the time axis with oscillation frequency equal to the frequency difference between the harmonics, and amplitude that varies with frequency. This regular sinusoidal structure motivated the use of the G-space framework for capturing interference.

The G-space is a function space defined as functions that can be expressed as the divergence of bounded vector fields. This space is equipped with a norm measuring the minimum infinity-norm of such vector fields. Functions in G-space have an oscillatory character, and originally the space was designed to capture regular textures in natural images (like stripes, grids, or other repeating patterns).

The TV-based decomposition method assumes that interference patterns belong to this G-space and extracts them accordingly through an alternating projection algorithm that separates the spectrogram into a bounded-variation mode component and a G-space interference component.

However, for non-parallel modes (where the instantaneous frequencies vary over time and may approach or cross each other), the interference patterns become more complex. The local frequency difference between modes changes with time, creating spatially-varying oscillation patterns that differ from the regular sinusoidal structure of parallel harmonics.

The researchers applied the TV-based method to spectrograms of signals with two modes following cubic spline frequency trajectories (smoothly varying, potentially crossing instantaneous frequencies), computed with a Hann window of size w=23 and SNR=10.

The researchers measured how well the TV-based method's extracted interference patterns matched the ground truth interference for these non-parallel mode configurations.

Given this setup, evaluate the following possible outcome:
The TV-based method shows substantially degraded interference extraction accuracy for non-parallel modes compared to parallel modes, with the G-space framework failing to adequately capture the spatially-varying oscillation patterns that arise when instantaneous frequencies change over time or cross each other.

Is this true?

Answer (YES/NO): NO